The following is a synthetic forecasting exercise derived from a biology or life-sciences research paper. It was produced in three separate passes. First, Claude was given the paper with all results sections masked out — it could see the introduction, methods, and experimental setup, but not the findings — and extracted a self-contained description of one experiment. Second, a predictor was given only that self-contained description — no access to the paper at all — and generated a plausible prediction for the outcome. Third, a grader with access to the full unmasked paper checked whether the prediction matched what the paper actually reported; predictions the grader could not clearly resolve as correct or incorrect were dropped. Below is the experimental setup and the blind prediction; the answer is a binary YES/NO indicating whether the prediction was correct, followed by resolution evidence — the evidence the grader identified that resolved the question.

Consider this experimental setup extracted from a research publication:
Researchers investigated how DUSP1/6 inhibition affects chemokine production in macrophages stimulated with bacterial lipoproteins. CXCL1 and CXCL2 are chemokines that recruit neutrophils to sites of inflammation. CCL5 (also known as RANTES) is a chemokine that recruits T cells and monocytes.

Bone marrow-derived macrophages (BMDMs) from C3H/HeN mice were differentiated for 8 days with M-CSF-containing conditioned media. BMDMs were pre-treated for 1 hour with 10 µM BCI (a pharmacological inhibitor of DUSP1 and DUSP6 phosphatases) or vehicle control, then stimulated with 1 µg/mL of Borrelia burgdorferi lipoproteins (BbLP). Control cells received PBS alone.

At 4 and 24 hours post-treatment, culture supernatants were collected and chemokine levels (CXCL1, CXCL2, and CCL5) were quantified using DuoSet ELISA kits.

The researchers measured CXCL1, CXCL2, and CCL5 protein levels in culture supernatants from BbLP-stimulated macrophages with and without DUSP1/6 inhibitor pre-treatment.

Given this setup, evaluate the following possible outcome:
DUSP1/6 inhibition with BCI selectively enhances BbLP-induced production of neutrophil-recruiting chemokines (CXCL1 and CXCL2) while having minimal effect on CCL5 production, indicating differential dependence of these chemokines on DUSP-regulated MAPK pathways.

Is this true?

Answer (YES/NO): NO